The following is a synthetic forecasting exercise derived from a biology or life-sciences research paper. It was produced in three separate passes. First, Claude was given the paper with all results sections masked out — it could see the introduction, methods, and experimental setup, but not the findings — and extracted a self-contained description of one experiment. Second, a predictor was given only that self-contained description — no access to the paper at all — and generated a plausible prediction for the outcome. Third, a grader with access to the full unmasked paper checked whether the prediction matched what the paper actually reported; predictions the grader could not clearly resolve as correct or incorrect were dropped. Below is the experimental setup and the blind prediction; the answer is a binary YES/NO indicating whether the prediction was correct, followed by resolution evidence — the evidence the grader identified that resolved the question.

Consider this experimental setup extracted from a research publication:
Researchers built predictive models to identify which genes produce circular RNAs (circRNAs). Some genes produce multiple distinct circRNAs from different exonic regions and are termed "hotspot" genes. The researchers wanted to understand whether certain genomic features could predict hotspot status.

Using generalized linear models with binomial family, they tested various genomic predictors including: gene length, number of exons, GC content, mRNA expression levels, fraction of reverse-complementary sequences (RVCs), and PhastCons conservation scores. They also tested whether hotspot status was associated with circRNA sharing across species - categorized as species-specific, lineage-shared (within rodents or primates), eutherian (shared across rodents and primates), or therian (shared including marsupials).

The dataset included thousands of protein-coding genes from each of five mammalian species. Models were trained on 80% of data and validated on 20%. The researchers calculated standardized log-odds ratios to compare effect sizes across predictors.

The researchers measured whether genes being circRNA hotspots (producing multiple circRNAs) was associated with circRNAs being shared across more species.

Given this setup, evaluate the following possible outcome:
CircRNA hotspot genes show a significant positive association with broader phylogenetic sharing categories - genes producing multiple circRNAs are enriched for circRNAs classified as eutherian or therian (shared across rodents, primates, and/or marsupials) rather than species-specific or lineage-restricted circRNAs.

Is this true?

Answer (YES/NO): YES